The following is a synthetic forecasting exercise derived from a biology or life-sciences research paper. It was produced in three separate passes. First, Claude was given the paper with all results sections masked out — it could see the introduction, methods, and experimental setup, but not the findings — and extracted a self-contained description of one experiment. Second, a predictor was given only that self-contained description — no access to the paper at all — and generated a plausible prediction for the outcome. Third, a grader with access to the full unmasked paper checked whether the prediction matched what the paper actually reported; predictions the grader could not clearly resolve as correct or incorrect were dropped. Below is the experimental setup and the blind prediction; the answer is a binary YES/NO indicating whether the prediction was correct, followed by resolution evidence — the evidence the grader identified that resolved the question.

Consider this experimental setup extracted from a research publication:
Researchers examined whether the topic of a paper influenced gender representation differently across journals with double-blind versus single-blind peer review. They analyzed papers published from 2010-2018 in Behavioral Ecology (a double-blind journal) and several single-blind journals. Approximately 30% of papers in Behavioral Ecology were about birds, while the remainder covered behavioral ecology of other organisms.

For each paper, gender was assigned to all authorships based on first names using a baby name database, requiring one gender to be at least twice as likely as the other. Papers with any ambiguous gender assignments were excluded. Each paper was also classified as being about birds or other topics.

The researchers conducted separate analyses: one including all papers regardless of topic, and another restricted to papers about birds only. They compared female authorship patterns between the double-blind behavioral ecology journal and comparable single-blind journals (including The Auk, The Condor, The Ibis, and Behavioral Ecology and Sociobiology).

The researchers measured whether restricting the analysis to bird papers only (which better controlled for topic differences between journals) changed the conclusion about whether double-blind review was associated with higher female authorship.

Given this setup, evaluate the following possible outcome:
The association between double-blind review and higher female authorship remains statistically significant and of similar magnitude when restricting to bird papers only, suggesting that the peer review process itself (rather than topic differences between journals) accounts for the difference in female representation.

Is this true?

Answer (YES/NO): NO